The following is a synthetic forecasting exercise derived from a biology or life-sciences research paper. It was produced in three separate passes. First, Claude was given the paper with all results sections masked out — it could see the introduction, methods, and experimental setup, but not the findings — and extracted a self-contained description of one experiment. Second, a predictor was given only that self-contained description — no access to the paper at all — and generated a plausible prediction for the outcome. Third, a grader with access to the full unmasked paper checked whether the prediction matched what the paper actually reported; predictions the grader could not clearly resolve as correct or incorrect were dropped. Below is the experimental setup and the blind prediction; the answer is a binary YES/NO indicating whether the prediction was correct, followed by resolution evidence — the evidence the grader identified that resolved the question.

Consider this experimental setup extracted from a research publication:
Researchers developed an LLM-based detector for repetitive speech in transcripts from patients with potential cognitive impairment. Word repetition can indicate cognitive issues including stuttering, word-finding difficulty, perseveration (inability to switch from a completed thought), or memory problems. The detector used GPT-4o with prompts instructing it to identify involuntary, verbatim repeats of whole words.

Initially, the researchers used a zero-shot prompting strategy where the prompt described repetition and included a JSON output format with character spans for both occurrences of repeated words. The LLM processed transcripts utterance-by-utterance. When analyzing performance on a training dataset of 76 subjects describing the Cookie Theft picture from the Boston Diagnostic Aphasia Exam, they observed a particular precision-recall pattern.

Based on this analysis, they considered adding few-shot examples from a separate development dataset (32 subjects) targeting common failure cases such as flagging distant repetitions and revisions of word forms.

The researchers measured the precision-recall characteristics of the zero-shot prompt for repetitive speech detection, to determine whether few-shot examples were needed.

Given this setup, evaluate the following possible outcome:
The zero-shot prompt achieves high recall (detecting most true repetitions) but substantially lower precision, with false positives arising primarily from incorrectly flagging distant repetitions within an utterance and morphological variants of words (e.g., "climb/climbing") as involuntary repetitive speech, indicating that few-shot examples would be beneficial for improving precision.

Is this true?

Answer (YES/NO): YES